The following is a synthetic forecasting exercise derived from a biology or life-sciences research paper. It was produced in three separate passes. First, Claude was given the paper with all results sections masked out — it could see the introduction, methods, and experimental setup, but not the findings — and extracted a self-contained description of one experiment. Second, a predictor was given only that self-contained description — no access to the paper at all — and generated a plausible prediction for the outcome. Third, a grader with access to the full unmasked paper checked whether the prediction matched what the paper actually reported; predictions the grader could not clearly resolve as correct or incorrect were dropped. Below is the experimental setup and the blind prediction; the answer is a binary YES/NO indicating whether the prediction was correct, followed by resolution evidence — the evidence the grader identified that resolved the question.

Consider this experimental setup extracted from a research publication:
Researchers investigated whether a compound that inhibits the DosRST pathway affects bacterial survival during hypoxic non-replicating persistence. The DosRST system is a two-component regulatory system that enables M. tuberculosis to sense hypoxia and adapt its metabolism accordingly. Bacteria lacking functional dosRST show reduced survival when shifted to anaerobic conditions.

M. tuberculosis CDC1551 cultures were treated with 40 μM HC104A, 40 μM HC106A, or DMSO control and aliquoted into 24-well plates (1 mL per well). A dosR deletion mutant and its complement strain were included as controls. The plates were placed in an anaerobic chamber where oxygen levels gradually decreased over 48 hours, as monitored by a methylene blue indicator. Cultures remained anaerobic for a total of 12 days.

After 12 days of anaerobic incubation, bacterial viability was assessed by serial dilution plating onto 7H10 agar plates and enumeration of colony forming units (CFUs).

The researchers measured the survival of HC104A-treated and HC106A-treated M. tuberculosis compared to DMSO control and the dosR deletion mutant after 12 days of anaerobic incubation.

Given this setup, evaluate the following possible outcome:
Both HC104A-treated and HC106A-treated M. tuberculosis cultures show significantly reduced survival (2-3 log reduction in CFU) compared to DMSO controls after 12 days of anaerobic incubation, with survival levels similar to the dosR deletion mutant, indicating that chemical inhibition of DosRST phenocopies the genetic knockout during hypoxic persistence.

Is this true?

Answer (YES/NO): NO